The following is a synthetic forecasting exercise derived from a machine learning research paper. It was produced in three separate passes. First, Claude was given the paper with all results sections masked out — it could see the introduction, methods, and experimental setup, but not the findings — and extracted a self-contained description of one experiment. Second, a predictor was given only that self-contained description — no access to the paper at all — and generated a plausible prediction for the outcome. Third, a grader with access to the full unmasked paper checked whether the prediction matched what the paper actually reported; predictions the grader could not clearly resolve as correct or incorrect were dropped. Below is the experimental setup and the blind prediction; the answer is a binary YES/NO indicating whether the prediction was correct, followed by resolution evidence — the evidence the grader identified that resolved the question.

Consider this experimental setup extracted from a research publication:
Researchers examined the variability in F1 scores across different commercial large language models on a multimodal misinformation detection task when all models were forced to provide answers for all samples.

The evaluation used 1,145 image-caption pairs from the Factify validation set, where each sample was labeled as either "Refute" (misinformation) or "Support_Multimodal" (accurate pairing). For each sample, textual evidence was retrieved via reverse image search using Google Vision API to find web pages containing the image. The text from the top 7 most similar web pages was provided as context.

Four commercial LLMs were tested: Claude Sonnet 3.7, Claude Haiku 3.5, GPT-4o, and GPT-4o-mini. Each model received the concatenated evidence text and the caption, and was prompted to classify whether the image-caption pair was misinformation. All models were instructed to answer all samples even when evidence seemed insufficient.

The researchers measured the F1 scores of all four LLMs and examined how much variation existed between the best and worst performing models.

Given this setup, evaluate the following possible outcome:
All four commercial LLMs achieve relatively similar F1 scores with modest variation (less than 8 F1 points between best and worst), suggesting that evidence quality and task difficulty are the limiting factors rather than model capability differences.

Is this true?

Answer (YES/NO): NO